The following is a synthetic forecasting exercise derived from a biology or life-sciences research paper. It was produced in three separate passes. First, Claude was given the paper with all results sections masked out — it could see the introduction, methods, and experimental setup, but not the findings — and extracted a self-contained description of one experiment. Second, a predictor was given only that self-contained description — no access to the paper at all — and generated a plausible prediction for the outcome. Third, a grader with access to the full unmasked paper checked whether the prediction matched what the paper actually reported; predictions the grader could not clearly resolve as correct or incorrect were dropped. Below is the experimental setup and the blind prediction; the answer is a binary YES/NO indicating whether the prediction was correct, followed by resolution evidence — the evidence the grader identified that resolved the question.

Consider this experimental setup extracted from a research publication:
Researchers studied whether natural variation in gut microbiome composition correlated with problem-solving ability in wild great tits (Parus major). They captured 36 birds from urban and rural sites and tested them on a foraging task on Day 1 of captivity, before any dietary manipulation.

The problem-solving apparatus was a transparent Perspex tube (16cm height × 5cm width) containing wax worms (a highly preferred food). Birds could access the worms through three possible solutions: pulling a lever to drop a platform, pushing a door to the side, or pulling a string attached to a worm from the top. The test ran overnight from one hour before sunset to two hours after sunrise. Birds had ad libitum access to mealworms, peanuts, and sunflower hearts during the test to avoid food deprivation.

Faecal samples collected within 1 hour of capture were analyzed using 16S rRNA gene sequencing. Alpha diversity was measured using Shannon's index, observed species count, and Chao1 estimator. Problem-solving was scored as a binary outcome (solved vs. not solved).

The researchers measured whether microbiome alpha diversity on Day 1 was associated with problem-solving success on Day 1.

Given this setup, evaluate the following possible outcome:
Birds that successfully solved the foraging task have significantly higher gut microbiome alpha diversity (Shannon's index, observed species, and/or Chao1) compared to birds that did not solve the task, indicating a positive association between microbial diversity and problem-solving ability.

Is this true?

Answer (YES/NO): NO